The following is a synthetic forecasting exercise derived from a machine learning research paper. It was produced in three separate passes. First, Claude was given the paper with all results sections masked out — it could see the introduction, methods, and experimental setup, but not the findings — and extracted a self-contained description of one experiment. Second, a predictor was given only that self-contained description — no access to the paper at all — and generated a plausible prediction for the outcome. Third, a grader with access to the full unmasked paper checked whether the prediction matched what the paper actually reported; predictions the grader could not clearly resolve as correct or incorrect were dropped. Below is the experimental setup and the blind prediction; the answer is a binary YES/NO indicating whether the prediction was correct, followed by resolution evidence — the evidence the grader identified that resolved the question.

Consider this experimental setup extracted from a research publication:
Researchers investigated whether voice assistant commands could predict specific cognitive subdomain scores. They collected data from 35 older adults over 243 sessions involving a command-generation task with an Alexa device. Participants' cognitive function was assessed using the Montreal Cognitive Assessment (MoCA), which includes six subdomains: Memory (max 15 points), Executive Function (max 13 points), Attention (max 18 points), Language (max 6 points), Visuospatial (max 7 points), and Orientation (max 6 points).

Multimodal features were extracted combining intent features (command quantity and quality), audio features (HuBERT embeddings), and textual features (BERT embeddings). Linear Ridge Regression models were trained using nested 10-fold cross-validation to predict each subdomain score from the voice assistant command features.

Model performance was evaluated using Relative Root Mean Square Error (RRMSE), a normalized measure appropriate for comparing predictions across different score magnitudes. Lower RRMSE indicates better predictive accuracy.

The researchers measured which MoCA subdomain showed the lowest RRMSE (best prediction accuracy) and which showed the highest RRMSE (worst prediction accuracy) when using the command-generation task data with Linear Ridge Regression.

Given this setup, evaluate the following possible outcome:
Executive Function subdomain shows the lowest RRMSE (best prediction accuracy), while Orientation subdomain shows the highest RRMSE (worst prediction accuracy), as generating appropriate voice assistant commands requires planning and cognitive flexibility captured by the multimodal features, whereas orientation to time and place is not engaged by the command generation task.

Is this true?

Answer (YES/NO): NO